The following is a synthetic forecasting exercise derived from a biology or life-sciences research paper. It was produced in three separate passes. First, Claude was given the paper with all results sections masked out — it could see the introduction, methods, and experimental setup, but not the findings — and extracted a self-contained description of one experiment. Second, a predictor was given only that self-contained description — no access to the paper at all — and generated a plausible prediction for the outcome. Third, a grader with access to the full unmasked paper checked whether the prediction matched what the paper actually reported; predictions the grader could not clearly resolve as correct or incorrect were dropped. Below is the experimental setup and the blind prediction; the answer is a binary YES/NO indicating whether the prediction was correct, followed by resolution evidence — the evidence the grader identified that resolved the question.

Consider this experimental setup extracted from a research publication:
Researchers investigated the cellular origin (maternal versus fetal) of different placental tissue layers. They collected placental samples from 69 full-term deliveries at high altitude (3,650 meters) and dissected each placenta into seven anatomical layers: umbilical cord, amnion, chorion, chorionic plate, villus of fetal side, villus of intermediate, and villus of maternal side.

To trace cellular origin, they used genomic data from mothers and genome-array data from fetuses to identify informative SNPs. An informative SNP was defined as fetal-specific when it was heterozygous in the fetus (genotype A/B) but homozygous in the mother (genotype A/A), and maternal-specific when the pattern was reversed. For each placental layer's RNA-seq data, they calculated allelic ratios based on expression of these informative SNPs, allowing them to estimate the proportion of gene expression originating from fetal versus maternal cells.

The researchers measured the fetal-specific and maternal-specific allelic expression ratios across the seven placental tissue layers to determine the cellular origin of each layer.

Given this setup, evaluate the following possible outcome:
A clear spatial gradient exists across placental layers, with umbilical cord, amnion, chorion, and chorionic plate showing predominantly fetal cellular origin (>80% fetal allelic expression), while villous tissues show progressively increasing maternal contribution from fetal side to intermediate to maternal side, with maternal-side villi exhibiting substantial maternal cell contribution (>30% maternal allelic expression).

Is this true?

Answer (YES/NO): NO